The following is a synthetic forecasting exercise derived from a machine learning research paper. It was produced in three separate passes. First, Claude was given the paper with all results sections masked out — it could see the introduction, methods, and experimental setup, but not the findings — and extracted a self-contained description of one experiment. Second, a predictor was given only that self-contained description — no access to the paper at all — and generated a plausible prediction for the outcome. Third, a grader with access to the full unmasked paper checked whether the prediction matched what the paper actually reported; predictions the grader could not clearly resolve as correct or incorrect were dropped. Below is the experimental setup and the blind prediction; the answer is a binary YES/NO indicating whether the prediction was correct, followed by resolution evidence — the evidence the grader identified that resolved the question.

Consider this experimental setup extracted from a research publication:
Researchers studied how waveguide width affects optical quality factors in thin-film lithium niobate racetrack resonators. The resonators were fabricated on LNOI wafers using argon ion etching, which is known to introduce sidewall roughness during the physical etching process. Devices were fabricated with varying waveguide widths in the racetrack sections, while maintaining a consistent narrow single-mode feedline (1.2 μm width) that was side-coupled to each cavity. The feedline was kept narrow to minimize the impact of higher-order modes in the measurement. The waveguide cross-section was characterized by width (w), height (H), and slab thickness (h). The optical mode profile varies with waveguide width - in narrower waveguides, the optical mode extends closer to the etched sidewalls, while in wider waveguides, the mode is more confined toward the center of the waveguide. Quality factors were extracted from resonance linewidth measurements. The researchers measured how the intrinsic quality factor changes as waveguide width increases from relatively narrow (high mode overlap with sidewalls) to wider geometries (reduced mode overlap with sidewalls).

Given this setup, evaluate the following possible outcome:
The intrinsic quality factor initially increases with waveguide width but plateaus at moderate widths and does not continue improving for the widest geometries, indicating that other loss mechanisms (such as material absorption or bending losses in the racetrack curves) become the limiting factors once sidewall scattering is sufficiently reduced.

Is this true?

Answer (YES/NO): NO